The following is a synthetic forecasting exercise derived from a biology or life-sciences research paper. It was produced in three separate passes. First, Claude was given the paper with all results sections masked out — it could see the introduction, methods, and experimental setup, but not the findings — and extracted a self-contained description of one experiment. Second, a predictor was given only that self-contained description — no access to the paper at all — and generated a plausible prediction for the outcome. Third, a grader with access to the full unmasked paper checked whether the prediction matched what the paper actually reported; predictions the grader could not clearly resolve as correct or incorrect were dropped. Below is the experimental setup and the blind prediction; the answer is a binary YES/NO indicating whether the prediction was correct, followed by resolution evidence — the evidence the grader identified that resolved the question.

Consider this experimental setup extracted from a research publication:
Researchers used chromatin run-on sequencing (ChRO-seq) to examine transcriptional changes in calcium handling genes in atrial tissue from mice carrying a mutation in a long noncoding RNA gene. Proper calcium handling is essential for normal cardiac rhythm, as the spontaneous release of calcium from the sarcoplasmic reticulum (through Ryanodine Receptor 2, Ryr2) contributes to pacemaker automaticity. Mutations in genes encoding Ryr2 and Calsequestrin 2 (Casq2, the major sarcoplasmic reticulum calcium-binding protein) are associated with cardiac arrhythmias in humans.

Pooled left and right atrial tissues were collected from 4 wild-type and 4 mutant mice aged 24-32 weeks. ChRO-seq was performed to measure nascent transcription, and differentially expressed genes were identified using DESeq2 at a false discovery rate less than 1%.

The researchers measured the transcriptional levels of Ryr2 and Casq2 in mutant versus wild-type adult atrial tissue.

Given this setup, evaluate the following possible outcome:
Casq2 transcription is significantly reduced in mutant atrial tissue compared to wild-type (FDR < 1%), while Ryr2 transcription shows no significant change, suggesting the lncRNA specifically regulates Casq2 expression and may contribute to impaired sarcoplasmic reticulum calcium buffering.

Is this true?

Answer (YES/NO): NO